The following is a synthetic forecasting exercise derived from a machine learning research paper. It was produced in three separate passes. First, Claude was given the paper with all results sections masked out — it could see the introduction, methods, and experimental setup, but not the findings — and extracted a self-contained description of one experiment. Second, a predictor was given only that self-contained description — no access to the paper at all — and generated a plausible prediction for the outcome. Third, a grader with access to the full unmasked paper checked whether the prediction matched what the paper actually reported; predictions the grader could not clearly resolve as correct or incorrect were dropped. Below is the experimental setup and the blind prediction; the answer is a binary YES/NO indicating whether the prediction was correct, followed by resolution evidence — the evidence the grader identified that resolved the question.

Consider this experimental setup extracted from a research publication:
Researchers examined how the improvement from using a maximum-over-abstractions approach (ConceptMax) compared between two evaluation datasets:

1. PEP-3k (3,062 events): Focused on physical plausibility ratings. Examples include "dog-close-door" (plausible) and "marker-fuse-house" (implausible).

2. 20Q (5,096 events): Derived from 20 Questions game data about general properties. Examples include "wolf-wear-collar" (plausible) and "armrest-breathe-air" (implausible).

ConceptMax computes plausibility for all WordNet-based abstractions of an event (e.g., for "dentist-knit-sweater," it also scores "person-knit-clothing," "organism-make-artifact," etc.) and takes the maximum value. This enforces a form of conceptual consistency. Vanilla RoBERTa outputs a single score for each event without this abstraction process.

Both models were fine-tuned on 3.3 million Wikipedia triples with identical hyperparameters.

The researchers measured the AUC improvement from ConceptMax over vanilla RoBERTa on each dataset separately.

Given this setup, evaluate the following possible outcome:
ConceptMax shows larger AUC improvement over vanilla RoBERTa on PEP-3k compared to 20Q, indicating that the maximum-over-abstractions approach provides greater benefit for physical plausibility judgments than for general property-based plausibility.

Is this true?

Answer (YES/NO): NO